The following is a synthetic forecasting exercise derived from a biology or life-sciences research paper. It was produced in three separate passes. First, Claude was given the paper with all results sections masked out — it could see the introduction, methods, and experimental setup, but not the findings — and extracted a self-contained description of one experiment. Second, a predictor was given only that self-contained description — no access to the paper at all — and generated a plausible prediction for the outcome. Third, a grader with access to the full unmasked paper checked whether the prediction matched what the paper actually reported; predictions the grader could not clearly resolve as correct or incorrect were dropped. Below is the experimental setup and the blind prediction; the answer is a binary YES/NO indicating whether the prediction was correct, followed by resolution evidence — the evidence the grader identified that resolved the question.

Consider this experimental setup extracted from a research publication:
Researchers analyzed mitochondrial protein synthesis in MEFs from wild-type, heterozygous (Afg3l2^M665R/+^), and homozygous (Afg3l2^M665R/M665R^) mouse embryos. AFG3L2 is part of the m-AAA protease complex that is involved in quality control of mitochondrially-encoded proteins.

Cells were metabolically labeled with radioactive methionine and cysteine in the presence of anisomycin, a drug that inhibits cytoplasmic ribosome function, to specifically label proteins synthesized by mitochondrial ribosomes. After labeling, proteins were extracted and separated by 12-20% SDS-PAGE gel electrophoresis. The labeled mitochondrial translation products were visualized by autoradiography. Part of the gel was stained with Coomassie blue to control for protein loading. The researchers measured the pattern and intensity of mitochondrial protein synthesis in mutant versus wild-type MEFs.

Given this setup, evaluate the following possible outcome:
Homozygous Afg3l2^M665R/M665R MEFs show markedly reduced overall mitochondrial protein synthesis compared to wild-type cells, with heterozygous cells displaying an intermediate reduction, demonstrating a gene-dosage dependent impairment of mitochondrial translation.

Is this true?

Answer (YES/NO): NO